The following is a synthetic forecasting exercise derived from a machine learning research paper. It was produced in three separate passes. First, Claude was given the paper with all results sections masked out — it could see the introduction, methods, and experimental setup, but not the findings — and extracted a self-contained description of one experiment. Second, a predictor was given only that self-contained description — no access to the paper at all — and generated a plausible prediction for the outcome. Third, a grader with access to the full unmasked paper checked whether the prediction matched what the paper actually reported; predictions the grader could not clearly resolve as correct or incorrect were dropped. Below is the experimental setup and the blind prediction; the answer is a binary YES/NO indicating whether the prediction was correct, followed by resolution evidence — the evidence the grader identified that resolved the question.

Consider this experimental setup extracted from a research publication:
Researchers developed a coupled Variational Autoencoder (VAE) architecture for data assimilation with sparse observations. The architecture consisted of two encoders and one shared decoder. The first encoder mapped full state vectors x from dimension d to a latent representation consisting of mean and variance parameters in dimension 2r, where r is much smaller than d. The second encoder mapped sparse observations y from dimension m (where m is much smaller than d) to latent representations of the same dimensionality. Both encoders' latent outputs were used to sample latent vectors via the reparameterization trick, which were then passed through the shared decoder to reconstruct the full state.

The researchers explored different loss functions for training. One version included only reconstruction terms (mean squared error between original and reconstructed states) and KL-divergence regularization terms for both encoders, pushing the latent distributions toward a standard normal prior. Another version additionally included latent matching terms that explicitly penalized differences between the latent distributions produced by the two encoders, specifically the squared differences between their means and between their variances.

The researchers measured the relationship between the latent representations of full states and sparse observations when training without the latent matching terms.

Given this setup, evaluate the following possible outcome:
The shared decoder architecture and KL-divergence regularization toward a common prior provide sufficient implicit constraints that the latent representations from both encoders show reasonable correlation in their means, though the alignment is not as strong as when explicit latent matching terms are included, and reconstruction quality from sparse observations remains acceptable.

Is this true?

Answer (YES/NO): NO